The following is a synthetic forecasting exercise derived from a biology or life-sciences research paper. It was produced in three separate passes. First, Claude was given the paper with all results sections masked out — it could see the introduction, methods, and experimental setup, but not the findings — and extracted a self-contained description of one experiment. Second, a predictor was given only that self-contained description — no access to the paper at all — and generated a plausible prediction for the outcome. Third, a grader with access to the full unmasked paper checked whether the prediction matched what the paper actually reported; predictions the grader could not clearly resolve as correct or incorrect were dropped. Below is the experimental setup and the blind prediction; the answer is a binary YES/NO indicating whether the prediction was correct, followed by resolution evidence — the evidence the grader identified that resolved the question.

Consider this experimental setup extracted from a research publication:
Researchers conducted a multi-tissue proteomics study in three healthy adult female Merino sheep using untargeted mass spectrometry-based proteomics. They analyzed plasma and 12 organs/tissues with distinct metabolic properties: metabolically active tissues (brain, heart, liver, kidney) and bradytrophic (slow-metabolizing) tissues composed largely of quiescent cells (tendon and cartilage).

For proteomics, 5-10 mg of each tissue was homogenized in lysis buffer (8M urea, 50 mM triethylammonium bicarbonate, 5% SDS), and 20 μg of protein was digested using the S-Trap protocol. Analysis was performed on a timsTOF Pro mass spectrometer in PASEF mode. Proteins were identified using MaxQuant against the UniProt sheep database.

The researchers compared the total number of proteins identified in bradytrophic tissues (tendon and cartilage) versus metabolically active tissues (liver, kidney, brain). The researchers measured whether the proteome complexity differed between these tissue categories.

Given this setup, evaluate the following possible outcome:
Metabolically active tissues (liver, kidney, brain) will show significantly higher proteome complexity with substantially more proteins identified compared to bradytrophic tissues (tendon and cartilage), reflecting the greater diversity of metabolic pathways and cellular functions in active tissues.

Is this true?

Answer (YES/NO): YES